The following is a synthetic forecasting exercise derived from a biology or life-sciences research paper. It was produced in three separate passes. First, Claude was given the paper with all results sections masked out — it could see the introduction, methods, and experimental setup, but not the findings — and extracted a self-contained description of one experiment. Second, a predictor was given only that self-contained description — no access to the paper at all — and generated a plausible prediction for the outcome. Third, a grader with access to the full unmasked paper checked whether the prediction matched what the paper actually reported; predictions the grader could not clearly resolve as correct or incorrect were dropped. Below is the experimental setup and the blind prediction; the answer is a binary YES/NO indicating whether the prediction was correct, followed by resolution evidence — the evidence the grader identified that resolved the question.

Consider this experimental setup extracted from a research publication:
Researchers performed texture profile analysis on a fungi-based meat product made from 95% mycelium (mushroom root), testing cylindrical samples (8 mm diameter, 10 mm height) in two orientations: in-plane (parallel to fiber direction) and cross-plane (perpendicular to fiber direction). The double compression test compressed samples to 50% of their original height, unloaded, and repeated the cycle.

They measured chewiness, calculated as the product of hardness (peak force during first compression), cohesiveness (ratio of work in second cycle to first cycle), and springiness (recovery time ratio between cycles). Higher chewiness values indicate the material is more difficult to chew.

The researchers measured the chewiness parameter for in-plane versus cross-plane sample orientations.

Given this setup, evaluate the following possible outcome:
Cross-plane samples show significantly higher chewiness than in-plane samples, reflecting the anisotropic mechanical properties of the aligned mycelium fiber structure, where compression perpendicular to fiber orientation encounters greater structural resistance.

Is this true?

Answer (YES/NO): YES